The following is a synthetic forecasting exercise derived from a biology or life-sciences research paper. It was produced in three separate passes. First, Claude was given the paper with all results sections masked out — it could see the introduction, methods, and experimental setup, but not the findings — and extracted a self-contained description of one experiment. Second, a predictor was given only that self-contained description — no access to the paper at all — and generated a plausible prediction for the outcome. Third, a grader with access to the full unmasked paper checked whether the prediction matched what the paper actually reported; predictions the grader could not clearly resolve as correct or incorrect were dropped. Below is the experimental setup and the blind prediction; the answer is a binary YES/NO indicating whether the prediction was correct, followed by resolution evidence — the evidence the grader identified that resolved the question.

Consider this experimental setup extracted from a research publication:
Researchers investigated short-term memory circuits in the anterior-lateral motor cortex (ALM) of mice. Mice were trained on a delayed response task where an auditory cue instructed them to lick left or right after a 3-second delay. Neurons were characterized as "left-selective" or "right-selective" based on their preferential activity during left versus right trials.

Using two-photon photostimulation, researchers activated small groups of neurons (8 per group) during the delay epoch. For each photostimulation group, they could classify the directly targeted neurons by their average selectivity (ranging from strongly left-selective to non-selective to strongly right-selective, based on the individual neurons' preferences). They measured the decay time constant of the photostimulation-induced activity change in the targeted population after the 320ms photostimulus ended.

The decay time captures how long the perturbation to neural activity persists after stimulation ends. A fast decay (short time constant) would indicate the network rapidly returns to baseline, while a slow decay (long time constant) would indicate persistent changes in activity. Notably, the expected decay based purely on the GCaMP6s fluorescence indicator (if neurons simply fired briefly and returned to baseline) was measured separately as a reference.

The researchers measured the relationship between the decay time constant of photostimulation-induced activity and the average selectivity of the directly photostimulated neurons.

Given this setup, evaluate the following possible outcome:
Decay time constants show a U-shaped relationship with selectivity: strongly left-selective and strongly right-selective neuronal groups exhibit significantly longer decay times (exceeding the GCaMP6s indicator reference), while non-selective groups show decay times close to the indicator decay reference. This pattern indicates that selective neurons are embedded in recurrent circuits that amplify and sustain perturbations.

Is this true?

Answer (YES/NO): NO